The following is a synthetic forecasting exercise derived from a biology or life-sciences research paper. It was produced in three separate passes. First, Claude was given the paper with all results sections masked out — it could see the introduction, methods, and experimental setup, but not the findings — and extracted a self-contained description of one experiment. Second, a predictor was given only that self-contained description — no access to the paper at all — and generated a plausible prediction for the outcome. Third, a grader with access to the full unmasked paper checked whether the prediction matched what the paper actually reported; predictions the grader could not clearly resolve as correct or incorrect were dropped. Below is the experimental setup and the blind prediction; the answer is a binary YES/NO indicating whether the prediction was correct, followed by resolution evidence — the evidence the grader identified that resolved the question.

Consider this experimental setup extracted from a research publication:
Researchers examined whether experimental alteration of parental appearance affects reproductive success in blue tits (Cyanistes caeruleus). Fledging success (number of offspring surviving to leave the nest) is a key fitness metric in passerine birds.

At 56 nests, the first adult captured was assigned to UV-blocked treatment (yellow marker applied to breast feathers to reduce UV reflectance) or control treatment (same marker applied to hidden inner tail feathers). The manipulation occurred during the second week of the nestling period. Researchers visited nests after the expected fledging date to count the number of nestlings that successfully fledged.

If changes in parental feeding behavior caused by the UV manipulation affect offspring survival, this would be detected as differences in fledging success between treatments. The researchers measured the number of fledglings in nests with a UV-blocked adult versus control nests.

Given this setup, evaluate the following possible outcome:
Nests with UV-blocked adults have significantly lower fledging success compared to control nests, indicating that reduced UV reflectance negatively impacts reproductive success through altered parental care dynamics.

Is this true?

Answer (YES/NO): NO